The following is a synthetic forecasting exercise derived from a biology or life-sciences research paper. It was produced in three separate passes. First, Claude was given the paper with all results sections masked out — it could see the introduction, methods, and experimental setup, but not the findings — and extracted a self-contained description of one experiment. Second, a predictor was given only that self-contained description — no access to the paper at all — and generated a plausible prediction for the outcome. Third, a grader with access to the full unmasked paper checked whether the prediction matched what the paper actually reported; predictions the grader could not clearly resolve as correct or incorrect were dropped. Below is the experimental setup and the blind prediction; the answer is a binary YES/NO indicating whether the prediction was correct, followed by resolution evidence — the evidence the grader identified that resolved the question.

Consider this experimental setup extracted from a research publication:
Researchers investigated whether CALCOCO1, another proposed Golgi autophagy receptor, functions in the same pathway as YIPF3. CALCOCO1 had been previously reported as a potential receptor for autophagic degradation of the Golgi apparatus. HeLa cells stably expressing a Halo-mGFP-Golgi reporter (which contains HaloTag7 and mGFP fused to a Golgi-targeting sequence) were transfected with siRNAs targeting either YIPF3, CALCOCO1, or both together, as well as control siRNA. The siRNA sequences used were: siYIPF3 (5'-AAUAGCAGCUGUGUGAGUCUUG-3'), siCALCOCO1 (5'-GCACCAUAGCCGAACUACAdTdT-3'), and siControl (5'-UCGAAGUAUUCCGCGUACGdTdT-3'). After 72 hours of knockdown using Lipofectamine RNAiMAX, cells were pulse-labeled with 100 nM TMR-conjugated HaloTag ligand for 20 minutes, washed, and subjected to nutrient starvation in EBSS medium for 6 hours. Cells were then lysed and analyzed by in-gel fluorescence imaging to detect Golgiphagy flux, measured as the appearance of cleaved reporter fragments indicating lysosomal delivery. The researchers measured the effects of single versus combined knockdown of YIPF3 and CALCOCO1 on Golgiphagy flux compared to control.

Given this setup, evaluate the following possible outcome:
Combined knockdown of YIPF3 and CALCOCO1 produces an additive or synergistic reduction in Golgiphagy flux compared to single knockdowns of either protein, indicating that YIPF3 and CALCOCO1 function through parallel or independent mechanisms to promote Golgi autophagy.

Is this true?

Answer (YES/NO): NO